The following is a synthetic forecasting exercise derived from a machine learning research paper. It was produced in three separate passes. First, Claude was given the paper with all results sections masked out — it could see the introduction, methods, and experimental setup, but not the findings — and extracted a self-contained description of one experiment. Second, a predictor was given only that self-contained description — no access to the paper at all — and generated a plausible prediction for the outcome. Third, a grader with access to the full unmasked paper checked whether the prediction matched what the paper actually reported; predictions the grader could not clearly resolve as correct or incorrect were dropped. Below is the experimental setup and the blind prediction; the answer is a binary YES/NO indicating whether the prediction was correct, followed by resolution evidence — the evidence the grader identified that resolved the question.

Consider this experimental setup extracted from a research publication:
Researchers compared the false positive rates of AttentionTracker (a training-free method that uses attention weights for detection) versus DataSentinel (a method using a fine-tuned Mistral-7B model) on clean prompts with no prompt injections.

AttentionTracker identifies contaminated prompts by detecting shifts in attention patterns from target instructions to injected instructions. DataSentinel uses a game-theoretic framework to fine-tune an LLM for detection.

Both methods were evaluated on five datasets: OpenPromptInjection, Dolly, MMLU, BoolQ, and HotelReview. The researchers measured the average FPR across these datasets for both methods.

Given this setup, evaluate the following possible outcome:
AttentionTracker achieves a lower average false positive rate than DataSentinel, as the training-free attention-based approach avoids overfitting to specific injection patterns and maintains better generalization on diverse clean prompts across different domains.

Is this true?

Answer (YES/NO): YES